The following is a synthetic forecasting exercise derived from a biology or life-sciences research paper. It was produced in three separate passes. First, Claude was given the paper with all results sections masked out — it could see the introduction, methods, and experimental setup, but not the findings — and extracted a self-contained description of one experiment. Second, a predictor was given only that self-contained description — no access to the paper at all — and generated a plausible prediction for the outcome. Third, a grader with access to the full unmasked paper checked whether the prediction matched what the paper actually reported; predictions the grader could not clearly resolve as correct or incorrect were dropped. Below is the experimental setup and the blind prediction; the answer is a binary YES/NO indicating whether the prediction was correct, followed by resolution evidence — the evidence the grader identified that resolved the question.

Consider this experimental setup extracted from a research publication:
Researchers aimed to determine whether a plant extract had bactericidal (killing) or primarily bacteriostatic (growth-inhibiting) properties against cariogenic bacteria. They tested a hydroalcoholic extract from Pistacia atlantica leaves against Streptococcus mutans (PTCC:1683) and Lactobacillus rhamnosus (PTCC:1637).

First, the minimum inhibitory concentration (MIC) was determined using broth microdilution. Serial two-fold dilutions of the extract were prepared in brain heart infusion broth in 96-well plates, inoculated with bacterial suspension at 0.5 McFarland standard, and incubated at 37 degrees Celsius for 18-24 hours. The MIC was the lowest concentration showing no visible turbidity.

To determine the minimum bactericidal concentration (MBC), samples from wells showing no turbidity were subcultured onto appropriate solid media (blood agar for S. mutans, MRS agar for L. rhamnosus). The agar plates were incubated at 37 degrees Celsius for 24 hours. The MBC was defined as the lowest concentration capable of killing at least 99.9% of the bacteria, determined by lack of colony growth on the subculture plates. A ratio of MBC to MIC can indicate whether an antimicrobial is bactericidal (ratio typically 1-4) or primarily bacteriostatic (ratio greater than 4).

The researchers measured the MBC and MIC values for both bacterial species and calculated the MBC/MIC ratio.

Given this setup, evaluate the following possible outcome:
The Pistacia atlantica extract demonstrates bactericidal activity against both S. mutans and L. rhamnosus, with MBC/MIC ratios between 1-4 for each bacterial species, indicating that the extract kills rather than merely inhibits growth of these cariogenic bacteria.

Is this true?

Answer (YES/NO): YES